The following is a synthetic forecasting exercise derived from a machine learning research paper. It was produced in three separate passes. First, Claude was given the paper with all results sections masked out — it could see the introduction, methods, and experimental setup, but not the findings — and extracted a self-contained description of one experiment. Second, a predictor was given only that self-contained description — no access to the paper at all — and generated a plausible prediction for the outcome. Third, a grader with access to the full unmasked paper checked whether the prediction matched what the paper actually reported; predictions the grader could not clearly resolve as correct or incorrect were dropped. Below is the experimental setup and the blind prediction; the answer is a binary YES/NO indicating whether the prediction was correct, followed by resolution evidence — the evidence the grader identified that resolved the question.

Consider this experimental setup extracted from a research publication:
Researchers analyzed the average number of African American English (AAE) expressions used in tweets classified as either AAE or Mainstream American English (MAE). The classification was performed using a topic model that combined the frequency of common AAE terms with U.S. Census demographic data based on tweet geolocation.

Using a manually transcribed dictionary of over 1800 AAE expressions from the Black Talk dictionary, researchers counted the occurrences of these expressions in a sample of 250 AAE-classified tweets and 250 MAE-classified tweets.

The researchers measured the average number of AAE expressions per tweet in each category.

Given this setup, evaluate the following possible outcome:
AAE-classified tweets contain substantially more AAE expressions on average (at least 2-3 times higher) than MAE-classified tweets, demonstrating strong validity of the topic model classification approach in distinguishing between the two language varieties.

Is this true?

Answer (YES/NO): NO